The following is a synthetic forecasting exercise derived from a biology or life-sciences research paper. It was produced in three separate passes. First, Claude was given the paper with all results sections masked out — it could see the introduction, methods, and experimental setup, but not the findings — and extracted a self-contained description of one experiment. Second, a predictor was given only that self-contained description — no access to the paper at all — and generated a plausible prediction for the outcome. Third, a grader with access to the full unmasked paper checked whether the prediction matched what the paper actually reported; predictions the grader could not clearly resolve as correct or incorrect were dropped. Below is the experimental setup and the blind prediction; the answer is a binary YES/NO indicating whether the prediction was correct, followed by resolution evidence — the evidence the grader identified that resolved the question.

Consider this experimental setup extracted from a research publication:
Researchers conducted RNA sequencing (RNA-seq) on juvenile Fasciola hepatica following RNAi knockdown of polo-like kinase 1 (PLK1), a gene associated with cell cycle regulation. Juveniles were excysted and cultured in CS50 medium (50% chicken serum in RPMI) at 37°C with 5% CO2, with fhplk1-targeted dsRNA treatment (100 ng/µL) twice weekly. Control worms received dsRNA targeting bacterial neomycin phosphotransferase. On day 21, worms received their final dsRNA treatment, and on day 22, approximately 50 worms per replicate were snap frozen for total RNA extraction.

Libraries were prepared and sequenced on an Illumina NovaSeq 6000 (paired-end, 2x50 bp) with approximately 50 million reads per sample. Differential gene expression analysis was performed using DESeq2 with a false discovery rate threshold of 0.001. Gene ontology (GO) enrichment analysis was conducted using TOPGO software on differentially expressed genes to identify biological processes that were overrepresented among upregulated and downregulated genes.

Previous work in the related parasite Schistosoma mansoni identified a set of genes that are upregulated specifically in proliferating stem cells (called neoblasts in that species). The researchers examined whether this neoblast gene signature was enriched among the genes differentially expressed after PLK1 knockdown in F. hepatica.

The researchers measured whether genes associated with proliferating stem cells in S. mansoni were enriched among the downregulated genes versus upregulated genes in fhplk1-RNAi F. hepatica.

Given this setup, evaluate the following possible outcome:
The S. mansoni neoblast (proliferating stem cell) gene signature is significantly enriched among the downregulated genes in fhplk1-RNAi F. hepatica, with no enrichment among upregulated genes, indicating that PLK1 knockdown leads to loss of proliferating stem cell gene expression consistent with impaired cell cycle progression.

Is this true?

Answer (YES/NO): YES